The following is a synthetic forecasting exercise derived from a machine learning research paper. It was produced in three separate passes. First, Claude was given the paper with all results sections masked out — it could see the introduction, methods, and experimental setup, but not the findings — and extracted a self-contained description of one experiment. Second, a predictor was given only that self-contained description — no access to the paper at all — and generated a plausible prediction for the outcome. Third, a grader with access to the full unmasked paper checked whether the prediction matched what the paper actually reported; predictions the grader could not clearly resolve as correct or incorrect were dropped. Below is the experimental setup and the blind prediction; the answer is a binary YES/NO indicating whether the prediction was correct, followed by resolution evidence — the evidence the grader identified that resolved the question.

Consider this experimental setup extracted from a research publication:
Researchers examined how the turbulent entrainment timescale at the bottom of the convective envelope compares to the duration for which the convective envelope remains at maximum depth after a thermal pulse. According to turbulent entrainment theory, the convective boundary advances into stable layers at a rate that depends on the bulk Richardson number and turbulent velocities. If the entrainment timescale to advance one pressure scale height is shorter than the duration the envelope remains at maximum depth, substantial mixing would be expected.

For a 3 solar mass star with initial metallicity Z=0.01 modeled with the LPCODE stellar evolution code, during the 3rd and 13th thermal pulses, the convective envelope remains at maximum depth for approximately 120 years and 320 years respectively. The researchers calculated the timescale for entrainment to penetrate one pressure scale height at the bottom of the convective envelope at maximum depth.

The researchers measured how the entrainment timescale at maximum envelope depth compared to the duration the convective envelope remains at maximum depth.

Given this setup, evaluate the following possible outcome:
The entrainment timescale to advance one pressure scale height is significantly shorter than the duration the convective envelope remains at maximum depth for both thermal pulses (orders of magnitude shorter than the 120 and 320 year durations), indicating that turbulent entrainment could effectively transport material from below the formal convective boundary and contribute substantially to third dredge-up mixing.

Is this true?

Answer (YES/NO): YES